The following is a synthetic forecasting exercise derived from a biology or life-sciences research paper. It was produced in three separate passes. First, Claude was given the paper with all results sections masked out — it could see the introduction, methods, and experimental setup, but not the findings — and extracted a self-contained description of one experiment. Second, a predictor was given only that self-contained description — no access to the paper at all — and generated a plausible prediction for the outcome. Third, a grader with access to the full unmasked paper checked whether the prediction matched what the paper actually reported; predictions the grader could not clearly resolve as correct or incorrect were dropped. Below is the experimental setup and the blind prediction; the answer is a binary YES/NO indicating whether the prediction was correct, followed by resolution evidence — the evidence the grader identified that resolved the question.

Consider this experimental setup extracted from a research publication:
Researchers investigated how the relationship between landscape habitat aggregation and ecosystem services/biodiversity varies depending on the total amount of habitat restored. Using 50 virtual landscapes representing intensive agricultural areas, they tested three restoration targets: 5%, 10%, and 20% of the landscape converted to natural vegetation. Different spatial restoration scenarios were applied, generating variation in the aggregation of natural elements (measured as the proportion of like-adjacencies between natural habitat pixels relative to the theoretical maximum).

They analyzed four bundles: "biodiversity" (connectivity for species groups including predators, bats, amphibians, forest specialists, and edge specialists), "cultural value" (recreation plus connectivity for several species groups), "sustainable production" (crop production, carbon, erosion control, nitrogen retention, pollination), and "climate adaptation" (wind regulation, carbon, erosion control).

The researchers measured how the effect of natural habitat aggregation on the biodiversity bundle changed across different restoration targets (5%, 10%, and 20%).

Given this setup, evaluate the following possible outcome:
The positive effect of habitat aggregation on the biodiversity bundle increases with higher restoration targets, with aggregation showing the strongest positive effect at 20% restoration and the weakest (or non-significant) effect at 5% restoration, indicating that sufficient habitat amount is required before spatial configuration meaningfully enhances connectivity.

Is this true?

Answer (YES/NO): NO